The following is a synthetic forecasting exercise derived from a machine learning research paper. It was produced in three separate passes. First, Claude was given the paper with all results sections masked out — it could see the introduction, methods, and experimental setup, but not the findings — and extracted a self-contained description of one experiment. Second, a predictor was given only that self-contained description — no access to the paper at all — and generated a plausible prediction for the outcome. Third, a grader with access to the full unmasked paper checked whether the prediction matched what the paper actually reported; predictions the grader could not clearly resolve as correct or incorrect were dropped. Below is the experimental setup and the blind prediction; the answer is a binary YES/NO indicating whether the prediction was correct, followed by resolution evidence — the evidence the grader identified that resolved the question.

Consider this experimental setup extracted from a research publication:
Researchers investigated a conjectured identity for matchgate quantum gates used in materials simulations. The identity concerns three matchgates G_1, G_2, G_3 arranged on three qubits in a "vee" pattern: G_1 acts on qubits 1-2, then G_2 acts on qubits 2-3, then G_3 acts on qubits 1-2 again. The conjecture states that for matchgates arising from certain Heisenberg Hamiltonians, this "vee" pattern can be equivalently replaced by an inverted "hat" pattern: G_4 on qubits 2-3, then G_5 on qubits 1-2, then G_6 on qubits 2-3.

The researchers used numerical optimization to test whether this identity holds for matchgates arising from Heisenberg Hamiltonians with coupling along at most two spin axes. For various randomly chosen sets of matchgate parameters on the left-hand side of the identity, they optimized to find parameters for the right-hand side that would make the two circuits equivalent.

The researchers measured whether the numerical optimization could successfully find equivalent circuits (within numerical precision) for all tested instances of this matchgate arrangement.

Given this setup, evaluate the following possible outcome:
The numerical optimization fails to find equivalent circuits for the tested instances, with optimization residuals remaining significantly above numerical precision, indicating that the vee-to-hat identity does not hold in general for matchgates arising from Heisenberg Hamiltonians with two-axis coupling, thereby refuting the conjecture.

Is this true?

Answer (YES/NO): NO